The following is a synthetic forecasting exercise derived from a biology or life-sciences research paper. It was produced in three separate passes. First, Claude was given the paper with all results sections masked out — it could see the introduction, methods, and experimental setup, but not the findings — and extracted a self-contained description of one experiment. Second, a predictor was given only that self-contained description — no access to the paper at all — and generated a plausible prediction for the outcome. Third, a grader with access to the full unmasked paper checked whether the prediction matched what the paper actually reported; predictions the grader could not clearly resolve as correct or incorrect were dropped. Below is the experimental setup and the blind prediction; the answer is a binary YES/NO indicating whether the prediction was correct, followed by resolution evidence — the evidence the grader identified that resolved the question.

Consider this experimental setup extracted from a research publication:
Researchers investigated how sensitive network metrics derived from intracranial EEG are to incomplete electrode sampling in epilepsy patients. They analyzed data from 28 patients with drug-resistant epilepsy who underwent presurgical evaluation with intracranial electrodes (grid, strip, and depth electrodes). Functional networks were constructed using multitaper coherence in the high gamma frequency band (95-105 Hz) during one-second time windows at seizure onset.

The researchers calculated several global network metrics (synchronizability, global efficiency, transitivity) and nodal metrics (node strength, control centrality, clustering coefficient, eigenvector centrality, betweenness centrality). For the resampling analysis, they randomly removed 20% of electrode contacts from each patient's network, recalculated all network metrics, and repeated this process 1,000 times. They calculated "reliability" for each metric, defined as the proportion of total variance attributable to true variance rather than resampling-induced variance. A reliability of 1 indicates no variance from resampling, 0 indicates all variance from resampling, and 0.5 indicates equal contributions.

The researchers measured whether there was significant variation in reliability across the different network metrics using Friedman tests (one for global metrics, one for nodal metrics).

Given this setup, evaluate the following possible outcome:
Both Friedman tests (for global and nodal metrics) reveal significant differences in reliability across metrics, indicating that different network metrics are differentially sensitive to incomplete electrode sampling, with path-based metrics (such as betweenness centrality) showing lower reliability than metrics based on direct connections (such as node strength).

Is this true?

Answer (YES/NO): YES